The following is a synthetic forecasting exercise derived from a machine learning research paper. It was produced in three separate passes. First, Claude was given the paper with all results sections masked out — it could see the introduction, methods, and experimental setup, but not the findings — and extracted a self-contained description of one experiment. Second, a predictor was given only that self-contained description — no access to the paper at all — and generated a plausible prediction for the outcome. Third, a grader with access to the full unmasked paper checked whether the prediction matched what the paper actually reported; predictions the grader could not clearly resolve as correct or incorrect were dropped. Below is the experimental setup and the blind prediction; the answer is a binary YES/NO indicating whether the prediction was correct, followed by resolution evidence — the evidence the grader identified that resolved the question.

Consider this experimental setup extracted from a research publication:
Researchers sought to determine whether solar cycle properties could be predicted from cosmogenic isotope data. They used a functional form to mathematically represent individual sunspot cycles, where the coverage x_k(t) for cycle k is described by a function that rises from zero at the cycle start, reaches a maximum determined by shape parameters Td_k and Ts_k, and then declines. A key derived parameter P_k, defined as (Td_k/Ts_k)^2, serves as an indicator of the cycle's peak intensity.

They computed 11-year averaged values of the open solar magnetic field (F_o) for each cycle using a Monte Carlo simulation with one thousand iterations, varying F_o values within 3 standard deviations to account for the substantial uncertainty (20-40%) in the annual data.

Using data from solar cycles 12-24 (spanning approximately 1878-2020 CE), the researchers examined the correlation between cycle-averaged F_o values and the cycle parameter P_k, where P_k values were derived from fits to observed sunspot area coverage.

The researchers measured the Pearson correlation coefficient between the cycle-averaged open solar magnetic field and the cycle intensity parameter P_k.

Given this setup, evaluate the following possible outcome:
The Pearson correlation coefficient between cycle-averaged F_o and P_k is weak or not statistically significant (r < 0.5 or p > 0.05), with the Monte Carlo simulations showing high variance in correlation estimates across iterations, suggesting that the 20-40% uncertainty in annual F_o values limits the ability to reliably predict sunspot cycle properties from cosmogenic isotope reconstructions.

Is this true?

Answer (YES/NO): NO